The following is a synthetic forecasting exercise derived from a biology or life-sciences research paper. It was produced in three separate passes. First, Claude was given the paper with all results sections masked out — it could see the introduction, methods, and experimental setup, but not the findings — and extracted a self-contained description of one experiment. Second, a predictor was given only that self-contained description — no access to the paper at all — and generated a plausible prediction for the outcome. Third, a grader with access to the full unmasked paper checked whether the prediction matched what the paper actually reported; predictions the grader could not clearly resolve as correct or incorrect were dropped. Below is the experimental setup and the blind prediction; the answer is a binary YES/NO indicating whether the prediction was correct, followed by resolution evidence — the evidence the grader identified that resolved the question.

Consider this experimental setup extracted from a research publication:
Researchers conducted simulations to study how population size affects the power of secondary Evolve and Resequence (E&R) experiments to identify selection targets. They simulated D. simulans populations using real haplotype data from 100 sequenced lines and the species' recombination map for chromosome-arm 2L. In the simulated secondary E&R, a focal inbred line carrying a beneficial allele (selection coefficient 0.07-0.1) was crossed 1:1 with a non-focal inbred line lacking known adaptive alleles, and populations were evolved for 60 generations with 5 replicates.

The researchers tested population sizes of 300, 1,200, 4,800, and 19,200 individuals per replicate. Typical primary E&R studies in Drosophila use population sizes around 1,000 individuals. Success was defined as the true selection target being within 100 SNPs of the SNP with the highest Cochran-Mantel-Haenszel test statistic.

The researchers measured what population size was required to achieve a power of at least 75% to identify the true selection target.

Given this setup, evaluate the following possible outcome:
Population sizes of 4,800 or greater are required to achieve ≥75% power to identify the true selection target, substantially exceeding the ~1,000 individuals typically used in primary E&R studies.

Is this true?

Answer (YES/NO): YES